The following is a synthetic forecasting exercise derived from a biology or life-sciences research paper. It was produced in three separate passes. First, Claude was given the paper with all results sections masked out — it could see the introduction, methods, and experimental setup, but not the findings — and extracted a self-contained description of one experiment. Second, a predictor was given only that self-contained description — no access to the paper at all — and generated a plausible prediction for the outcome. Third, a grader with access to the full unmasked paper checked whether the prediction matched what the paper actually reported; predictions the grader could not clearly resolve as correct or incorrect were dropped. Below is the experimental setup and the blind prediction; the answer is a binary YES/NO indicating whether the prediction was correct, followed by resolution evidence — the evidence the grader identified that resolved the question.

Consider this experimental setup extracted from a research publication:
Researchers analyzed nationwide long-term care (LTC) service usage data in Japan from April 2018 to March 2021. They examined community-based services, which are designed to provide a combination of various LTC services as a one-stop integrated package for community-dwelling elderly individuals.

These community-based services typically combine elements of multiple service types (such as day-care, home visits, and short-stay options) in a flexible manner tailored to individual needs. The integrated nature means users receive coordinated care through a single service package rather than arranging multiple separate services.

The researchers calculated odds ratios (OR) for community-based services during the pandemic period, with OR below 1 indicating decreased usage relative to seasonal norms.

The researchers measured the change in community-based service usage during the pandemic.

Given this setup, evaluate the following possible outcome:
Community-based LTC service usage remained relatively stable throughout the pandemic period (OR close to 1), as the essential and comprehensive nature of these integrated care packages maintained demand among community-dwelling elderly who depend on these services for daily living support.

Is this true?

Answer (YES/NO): YES